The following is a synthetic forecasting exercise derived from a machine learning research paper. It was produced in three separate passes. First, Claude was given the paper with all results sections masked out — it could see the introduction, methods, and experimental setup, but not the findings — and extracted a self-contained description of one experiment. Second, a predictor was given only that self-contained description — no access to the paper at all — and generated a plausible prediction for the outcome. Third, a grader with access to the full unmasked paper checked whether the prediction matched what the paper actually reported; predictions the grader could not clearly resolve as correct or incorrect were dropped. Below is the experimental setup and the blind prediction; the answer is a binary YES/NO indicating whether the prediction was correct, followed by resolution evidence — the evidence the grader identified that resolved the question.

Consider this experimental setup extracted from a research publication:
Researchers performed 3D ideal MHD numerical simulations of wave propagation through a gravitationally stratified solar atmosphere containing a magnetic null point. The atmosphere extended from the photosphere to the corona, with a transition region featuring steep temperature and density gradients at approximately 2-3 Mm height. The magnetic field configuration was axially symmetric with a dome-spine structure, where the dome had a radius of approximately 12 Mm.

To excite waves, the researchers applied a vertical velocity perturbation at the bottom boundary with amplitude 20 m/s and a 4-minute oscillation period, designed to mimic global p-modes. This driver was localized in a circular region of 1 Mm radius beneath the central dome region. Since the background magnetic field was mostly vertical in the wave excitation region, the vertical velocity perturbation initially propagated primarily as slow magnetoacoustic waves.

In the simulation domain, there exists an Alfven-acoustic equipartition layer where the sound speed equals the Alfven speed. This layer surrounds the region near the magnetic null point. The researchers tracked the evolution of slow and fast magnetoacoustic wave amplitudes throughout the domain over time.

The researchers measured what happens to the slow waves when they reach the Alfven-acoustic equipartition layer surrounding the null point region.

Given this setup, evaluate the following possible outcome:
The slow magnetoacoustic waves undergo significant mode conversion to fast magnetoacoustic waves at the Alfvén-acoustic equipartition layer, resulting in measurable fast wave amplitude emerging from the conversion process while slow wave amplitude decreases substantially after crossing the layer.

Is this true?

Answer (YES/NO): NO